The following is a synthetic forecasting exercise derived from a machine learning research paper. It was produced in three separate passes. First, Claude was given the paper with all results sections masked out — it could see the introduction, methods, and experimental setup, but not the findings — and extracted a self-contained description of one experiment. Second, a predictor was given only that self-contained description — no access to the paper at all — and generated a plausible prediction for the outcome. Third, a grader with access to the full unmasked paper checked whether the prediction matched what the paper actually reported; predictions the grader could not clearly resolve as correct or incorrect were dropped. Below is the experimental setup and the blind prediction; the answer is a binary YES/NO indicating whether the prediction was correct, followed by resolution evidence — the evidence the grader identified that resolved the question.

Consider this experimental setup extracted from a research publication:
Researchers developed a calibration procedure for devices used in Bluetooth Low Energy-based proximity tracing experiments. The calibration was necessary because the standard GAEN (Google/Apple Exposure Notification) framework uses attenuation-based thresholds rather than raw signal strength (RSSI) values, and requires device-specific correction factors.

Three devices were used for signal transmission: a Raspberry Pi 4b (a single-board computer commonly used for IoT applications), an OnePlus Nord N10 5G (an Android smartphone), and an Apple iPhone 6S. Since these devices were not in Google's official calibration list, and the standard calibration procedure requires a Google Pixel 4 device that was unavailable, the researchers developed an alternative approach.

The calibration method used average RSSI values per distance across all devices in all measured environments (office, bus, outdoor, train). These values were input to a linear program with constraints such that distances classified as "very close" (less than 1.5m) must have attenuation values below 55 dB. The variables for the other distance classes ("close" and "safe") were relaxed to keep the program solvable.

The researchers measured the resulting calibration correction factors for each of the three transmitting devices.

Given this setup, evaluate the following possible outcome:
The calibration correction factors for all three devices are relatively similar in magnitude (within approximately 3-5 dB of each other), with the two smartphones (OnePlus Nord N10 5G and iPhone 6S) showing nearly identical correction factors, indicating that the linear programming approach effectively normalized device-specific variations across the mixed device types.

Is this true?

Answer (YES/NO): NO